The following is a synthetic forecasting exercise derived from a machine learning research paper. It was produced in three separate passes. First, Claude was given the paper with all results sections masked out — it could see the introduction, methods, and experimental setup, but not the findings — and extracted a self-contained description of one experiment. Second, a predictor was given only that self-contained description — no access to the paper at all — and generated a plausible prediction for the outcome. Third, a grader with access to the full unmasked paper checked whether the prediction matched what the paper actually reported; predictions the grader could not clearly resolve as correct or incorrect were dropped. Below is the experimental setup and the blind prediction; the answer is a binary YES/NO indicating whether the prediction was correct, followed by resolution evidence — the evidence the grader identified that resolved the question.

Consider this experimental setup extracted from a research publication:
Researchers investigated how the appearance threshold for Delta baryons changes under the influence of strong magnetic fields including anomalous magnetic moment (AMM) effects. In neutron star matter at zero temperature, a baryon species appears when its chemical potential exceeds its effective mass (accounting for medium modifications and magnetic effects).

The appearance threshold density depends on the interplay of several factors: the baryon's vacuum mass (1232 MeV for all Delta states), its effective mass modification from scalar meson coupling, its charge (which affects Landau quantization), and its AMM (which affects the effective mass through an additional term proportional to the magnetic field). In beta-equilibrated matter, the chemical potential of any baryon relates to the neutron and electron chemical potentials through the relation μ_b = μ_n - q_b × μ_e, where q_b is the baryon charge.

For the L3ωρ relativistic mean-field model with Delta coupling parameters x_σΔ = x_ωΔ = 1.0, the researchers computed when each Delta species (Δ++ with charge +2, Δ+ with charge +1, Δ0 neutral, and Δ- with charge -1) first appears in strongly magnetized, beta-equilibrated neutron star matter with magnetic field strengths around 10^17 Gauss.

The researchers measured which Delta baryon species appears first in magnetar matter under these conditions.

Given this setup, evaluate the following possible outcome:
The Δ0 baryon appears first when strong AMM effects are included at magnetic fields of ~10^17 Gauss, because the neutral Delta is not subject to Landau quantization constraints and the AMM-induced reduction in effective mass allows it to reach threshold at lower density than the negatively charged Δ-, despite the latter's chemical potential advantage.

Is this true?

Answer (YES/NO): NO